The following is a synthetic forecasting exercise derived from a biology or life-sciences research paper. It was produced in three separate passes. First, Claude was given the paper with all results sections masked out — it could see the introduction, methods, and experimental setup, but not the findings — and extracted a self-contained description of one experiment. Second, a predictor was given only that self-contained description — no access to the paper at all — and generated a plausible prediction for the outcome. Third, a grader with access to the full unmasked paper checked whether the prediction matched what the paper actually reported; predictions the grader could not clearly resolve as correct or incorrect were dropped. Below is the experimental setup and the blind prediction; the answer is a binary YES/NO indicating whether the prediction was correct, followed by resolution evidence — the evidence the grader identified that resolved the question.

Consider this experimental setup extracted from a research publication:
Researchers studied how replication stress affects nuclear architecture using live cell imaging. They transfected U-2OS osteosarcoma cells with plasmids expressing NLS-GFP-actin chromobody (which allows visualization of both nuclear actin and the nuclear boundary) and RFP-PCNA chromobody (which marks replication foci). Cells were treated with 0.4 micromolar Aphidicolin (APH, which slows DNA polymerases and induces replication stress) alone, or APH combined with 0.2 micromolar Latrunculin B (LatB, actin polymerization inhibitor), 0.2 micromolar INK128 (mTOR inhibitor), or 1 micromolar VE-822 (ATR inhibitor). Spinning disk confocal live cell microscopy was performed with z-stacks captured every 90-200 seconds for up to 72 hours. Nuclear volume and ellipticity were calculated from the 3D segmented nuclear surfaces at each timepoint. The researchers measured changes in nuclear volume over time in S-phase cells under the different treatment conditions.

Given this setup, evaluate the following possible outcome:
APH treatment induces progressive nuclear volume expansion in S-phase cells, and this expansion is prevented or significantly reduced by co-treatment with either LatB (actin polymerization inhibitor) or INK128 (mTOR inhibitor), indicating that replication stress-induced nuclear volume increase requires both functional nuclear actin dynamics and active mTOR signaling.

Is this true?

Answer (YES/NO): NO